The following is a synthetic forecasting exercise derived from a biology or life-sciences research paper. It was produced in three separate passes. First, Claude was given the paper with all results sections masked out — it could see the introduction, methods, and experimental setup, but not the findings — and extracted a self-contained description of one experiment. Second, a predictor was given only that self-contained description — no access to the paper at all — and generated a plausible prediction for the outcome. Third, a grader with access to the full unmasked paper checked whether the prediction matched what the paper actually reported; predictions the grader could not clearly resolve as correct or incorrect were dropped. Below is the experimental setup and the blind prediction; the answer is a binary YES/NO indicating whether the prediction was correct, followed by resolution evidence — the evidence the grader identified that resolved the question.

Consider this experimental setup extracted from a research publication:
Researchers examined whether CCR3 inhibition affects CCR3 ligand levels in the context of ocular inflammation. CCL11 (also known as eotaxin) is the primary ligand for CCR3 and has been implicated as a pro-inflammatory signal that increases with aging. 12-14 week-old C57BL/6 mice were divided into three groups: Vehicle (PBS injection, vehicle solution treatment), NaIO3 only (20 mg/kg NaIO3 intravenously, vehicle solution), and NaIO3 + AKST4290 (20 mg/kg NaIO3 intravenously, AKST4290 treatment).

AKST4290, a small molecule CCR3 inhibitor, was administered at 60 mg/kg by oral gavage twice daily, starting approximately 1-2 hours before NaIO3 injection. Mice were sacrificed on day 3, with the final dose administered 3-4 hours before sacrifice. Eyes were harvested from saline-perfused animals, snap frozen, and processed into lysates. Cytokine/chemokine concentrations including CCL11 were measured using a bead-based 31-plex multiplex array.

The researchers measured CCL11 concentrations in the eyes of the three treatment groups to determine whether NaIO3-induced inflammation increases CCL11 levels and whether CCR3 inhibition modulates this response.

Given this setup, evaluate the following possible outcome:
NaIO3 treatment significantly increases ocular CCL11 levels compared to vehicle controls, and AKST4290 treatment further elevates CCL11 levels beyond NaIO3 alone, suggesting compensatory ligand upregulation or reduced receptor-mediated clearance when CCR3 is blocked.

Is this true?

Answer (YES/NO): NO